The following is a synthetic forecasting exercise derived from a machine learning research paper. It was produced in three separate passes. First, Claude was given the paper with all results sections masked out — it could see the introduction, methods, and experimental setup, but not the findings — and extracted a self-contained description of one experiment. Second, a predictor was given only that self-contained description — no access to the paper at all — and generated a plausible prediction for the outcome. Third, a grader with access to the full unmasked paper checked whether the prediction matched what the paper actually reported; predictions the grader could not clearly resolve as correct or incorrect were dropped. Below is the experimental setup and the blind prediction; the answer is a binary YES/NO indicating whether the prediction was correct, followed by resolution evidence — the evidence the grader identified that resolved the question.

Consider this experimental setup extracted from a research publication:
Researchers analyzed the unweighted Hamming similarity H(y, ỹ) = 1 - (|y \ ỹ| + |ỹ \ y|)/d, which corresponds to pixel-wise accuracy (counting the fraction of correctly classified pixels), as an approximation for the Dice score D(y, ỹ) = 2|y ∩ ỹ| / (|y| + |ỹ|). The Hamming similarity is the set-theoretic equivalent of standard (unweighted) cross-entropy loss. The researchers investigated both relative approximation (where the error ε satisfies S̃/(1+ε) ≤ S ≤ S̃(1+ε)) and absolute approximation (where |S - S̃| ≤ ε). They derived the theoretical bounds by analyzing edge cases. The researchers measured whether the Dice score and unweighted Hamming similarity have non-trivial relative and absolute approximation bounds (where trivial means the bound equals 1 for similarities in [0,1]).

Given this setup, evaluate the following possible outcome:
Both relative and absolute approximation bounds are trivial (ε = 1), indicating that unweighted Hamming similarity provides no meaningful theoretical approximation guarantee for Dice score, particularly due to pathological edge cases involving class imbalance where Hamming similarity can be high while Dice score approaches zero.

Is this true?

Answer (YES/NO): YES